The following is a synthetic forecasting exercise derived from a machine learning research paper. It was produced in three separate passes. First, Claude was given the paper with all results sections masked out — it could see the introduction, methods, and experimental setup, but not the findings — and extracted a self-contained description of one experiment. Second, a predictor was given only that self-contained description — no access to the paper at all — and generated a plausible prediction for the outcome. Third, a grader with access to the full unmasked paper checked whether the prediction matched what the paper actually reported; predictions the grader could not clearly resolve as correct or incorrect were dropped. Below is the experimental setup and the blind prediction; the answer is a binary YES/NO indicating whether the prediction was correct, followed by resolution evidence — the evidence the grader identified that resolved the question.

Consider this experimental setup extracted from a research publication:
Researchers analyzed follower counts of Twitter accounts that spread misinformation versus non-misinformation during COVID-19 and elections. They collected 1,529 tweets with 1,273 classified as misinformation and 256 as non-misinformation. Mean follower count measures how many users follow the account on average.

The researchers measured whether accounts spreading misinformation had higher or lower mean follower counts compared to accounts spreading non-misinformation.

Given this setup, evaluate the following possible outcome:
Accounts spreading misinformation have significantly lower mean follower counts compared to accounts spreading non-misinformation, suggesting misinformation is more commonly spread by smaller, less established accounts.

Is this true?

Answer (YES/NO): NO